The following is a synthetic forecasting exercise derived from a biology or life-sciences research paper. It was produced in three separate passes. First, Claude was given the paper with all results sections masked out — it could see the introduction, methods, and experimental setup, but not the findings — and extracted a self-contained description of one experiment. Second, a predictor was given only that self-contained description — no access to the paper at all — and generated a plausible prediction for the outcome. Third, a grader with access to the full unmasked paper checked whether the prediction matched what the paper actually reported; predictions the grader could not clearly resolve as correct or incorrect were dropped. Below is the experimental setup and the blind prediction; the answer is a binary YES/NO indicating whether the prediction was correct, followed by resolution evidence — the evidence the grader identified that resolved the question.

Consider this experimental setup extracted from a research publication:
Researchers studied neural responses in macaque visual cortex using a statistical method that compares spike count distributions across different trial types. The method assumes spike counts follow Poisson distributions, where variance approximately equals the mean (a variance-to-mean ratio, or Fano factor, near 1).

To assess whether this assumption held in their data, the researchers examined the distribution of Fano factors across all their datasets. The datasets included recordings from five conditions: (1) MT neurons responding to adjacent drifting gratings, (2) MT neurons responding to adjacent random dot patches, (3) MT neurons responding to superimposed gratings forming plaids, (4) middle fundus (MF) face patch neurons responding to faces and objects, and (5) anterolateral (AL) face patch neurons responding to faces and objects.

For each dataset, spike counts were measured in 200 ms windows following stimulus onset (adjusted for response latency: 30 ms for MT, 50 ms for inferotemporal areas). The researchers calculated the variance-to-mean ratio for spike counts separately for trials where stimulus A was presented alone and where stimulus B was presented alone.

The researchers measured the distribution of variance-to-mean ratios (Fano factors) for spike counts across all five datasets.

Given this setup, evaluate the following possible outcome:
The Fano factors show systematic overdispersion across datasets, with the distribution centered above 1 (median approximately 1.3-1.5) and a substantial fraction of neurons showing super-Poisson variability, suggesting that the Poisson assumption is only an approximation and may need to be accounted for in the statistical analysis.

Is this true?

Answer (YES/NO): NO